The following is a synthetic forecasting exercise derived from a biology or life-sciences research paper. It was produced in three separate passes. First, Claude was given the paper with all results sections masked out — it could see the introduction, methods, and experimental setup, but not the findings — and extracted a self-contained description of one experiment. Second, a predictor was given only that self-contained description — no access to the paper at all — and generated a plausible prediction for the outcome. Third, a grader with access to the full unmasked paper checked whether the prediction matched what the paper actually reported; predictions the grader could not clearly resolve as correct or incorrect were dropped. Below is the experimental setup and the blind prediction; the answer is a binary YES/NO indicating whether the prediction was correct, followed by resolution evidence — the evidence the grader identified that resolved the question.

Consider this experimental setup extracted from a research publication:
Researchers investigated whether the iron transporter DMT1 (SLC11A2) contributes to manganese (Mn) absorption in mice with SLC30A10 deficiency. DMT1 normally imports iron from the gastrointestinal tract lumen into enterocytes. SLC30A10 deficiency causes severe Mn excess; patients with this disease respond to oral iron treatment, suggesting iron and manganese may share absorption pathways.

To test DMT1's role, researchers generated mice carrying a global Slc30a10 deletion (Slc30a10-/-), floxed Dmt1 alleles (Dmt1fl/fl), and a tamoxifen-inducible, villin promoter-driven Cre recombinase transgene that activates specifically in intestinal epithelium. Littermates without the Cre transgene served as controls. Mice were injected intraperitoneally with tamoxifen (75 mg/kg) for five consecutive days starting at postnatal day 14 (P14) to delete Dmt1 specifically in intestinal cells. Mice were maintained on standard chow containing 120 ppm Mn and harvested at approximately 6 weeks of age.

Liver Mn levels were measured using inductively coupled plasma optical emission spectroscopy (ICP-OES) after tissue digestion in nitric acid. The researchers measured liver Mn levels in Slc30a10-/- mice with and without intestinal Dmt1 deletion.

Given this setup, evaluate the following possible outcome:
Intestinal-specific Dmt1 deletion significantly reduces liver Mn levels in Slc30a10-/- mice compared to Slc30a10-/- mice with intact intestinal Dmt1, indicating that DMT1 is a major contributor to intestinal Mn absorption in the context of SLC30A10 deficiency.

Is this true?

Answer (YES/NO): YES